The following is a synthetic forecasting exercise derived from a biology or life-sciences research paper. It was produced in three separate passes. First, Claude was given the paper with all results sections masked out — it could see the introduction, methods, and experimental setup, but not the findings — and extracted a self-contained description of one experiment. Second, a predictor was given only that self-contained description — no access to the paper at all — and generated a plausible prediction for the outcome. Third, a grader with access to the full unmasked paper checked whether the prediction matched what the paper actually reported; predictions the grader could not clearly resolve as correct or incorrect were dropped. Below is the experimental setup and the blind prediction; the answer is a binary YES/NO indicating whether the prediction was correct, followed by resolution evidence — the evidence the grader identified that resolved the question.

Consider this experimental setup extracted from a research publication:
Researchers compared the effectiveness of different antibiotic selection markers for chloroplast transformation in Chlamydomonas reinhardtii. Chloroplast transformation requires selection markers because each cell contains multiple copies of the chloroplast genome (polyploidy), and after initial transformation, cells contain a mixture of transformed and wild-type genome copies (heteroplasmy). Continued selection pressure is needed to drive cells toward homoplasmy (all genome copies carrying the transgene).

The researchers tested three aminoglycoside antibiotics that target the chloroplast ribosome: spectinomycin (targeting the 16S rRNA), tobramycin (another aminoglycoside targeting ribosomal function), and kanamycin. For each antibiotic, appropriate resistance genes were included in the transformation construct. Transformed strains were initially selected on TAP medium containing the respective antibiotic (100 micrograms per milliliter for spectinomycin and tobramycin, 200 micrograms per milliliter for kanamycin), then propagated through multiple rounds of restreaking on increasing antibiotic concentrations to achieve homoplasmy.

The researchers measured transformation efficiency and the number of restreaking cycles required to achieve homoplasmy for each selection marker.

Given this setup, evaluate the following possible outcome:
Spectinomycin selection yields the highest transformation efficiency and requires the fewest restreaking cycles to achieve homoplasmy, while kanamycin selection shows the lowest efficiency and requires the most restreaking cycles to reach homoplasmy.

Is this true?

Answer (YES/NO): NO